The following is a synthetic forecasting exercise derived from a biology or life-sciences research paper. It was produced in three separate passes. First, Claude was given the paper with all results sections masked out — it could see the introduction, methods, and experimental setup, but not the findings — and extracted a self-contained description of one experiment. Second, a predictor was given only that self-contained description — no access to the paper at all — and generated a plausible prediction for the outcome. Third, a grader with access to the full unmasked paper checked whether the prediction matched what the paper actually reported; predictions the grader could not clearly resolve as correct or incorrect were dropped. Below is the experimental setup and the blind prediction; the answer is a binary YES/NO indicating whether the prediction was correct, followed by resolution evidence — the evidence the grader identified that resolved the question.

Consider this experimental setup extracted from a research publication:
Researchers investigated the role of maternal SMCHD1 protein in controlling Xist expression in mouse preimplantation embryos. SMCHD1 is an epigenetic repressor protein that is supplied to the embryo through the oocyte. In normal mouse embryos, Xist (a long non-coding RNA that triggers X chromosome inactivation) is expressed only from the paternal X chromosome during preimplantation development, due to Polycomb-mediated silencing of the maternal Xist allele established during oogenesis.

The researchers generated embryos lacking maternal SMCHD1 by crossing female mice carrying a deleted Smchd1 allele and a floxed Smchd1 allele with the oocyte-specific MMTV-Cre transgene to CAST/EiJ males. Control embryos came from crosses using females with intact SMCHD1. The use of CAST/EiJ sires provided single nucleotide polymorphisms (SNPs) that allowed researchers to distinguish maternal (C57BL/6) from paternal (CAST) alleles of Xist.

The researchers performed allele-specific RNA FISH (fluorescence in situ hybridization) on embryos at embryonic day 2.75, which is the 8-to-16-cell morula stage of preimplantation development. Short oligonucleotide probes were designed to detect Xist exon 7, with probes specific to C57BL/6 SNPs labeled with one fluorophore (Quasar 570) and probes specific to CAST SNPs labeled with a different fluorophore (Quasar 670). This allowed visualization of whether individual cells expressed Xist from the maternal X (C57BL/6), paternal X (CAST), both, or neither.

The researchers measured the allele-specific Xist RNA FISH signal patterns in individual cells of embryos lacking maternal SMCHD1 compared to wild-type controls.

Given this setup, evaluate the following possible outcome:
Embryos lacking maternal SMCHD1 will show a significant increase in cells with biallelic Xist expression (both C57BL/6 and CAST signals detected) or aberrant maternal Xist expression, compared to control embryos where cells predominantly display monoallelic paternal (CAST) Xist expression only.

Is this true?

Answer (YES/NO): YES